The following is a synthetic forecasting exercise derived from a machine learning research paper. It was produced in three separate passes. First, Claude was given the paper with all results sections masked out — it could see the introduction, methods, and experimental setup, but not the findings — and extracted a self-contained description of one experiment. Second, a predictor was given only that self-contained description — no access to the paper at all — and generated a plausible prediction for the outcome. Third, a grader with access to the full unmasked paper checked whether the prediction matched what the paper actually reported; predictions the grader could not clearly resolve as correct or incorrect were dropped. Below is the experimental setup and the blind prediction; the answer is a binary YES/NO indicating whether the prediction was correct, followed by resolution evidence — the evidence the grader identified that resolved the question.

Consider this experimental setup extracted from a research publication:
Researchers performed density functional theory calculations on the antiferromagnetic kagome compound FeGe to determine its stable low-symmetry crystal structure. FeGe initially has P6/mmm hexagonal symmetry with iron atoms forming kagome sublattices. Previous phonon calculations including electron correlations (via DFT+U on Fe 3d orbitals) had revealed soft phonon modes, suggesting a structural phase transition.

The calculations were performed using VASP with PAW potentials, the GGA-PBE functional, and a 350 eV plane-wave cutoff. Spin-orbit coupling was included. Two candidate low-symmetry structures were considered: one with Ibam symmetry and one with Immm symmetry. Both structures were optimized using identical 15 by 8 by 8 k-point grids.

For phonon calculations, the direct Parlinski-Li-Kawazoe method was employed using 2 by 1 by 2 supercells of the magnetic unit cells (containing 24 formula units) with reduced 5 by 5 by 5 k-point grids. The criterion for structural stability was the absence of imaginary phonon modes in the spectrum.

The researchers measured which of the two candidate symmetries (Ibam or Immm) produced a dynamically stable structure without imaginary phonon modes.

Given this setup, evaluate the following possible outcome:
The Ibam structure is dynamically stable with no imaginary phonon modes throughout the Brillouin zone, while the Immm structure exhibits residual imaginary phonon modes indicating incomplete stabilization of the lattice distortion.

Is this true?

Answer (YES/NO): NO